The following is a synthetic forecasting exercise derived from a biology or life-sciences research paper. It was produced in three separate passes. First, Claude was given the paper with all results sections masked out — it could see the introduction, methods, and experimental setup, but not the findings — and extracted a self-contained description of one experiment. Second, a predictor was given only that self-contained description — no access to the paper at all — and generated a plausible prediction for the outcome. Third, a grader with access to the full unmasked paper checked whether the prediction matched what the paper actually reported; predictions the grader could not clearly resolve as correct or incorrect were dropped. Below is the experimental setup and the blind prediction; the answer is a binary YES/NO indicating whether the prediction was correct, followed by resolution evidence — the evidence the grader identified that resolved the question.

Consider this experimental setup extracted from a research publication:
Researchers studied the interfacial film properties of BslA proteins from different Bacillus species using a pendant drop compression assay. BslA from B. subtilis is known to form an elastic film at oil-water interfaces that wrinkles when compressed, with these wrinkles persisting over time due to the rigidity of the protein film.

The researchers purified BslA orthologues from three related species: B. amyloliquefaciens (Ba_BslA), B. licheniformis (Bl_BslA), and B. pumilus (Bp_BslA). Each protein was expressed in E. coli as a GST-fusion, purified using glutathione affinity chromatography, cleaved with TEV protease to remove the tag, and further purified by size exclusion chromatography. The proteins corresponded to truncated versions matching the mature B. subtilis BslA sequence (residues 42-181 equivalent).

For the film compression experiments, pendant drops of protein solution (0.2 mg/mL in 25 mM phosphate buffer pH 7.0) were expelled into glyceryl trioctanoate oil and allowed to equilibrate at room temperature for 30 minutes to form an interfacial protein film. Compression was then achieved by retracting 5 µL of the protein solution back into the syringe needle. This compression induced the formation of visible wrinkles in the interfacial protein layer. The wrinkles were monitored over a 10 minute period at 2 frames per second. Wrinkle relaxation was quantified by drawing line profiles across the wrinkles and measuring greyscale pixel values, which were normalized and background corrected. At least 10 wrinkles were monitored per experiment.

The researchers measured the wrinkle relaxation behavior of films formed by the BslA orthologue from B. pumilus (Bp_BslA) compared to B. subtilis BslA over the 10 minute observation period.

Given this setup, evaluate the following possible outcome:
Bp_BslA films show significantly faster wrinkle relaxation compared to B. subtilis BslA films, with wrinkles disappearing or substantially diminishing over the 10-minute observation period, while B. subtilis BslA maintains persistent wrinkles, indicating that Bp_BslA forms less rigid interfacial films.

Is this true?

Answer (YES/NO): YES